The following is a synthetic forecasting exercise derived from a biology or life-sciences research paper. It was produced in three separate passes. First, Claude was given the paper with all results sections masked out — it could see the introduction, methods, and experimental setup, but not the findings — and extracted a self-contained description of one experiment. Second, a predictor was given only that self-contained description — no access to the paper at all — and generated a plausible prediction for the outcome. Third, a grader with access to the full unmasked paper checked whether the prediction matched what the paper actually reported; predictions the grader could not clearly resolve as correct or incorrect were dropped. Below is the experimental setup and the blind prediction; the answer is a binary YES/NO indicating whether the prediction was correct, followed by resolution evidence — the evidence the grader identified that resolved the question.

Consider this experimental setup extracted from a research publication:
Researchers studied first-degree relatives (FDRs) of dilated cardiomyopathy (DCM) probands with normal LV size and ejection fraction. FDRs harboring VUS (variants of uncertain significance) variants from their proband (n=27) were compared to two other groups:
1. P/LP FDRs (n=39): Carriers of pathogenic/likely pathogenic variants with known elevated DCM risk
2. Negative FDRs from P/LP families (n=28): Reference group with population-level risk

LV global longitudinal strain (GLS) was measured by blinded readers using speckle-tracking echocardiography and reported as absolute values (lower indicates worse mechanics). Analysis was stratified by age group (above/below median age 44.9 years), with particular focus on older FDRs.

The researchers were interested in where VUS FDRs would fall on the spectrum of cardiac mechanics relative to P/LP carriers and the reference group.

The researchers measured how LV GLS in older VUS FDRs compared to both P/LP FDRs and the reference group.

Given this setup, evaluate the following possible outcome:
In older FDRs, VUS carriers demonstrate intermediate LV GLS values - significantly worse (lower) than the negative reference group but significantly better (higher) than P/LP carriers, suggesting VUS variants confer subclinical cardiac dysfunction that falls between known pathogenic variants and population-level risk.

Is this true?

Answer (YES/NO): NO